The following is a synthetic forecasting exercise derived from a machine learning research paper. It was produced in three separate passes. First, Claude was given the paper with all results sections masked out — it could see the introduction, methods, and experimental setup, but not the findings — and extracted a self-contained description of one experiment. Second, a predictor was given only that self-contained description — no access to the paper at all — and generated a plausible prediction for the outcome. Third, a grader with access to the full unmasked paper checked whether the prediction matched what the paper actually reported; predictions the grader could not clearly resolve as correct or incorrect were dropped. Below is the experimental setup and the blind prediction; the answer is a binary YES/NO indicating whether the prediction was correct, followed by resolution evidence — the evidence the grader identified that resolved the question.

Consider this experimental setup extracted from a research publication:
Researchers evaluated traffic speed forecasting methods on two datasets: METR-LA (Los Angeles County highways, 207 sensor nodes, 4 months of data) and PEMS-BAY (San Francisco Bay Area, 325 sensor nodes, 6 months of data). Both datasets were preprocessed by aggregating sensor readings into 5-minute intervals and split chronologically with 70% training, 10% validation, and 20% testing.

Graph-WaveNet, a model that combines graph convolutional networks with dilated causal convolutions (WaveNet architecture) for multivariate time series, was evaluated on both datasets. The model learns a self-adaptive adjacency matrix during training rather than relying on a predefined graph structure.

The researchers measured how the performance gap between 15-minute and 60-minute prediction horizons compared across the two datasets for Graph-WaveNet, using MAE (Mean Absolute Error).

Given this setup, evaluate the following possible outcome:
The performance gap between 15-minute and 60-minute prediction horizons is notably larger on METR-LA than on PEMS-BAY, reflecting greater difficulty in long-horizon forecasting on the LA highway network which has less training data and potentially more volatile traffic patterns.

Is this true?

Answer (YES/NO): NO